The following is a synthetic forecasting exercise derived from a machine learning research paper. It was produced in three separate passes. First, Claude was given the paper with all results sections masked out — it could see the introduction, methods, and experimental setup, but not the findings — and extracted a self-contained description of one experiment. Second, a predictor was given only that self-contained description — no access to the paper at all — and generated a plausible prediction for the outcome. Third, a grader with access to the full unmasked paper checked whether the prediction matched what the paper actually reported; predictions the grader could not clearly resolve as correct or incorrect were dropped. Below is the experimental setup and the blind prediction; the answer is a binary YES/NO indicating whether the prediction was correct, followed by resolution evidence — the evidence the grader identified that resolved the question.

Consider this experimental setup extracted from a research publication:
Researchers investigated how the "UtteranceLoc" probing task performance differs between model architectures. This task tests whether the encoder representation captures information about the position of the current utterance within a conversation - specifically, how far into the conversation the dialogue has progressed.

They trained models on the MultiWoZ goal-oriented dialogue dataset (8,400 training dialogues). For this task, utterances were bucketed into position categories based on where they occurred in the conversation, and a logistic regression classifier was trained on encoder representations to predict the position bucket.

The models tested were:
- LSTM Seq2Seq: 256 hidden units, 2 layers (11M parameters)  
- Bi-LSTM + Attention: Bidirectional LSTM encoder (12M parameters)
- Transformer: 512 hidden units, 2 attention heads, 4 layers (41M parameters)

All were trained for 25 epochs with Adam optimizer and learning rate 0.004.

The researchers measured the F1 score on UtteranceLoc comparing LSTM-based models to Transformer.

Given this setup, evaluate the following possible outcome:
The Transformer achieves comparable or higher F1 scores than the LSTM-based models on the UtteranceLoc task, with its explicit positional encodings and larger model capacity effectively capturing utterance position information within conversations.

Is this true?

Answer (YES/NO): NO